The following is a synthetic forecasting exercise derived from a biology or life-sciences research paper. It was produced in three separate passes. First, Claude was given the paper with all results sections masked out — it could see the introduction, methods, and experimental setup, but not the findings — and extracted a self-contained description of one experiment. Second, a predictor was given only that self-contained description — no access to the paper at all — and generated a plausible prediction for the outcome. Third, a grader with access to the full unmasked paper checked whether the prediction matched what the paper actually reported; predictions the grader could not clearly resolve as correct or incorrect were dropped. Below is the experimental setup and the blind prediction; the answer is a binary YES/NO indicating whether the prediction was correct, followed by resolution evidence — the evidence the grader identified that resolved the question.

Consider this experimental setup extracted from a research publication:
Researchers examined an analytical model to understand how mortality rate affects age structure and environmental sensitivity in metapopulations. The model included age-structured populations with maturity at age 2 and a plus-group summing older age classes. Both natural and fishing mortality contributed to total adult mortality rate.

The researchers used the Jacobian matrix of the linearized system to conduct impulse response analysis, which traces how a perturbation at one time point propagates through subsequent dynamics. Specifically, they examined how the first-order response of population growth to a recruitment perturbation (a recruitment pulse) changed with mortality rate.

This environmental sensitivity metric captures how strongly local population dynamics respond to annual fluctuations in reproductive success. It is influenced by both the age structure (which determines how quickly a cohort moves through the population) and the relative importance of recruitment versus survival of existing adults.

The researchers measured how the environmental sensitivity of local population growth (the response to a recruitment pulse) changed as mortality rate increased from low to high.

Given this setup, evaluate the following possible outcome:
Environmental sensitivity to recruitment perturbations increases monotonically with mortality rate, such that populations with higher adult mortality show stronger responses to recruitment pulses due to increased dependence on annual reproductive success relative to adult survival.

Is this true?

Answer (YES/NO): YES